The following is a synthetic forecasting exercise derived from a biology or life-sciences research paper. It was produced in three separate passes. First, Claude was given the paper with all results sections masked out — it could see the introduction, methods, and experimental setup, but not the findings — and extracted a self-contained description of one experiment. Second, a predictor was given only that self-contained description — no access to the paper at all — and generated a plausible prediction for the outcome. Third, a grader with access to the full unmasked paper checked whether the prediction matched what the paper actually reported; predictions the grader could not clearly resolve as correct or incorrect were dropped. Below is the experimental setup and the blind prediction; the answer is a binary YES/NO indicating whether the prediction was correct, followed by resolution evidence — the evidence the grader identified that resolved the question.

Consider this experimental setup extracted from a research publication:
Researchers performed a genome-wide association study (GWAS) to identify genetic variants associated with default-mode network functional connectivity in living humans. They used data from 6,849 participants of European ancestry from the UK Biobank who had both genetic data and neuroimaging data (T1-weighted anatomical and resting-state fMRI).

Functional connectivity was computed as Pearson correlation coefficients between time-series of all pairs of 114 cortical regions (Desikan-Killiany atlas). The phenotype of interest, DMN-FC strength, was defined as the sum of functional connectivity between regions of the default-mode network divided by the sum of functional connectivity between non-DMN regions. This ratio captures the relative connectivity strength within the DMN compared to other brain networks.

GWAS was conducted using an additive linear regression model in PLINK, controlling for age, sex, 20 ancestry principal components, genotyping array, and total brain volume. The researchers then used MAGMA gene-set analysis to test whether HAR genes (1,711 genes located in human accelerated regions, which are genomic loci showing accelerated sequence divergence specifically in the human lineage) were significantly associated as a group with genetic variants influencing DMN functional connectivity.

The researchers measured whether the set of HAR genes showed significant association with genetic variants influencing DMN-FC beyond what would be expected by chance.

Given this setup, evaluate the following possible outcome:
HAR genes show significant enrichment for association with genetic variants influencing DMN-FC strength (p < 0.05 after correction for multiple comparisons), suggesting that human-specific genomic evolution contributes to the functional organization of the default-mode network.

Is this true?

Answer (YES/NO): YES